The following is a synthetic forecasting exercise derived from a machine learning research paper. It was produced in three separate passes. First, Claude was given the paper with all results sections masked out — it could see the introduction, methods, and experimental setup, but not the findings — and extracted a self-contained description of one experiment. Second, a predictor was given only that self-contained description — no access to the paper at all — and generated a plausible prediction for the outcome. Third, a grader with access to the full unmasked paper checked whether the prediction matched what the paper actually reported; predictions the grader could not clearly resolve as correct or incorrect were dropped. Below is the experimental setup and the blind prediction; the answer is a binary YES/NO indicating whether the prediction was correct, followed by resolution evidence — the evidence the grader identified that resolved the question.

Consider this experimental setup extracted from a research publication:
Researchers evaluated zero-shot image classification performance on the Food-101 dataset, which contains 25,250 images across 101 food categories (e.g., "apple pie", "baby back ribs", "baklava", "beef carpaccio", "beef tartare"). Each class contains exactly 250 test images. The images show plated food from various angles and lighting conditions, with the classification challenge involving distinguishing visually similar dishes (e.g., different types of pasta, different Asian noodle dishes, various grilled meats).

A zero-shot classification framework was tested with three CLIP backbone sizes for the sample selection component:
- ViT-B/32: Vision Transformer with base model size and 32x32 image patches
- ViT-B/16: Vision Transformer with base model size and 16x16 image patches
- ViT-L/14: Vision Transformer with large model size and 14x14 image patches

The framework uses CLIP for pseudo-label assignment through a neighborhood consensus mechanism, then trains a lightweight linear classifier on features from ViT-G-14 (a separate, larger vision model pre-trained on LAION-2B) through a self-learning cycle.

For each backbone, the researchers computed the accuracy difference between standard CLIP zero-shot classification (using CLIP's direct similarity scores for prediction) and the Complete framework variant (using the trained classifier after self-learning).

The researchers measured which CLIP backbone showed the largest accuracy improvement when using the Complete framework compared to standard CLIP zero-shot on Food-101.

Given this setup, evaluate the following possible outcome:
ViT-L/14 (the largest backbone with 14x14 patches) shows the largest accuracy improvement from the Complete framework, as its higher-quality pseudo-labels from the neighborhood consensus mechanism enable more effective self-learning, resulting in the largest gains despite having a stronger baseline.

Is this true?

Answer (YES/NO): NO